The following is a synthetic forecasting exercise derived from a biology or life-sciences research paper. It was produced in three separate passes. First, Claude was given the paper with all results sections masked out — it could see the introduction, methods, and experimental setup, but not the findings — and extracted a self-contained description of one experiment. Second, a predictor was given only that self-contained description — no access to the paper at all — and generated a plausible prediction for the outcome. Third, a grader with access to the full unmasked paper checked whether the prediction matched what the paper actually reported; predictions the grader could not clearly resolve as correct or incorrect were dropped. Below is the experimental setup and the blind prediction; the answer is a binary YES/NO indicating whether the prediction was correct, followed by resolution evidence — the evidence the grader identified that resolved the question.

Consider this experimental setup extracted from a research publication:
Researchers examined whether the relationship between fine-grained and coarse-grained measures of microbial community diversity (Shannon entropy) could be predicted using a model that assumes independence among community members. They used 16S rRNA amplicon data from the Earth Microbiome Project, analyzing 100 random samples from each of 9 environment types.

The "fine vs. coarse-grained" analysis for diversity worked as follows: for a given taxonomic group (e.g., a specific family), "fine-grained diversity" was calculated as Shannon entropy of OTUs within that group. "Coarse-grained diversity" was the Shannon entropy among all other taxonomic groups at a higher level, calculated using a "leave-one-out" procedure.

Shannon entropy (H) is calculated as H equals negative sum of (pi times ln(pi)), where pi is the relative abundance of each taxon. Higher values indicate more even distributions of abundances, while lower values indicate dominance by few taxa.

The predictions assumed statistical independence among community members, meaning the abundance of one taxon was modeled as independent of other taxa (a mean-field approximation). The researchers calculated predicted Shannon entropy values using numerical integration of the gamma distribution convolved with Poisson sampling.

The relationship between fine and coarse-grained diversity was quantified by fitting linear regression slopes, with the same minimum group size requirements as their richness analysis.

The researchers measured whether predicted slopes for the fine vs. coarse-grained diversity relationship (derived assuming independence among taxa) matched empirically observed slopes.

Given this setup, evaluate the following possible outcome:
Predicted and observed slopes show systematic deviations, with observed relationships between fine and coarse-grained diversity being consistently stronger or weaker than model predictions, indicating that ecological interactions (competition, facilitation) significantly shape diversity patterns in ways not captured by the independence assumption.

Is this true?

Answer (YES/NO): YES